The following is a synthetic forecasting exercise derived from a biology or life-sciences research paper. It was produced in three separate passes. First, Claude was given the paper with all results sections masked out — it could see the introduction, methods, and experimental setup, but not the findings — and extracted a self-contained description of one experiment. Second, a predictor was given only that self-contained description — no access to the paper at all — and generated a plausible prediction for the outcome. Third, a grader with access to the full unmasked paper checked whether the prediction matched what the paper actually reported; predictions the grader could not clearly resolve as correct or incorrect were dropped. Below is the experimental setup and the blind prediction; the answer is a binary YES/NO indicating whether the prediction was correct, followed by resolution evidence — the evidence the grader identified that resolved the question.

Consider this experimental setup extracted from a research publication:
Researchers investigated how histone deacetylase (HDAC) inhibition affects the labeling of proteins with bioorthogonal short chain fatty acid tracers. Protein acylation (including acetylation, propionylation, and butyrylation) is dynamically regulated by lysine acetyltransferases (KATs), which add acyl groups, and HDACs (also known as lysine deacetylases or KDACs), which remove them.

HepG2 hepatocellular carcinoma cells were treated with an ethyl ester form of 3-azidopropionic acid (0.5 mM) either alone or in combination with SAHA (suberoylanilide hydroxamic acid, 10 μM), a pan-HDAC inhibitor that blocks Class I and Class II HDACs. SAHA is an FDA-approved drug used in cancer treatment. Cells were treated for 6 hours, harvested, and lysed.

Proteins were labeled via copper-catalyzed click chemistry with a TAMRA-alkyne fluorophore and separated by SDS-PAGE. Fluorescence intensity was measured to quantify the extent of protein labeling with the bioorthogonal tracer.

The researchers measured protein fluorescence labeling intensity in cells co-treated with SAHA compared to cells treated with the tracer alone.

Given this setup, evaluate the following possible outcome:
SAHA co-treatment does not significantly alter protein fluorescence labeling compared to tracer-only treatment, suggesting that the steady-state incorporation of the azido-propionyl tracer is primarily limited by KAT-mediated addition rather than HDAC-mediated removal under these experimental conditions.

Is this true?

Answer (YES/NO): NO